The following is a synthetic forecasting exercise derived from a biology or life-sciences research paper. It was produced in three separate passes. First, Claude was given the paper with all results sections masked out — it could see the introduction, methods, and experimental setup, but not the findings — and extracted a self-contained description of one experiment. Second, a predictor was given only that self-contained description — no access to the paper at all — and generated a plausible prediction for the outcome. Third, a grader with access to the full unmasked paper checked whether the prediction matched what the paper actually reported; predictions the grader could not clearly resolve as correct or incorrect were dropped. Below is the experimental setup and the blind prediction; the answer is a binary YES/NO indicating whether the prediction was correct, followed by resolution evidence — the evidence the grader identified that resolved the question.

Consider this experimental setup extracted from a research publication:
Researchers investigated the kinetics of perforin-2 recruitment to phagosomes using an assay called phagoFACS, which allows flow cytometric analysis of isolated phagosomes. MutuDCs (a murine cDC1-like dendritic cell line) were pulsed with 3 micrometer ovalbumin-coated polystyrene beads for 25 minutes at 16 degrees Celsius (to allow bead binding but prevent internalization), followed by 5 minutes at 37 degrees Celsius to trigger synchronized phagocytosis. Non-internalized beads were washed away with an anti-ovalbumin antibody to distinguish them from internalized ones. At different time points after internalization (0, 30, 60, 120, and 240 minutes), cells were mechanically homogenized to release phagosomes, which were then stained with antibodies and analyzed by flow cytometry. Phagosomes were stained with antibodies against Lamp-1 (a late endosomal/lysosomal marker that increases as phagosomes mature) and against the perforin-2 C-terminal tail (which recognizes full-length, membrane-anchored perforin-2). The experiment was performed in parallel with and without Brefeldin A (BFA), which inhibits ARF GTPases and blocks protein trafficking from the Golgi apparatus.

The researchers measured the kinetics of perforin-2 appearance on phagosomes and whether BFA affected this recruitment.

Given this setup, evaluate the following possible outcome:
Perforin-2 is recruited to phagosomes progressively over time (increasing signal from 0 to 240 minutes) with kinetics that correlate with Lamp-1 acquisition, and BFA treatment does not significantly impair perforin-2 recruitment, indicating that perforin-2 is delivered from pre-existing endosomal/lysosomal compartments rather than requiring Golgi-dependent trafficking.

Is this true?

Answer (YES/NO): NO